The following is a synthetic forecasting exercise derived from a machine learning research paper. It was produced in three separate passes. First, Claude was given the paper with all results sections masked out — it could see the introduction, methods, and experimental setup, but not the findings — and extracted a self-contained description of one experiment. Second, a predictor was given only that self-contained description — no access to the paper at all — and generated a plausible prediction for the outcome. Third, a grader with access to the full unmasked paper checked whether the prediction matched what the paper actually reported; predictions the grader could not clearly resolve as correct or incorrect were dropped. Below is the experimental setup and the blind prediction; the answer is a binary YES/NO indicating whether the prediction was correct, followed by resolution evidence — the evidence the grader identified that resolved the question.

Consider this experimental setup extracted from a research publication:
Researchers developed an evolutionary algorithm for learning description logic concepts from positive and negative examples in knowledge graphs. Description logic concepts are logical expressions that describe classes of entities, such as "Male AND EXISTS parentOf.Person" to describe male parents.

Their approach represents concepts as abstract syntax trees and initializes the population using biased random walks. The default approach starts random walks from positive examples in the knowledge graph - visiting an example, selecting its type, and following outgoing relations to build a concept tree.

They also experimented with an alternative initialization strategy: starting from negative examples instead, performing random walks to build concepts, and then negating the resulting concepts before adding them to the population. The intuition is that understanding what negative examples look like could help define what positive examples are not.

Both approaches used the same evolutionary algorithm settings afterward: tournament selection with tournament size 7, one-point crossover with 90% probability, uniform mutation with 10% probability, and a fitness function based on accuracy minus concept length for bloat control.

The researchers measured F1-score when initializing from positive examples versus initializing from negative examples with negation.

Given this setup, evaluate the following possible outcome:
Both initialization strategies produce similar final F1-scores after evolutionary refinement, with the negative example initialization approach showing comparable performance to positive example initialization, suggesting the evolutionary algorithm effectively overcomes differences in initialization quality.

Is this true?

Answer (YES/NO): NO